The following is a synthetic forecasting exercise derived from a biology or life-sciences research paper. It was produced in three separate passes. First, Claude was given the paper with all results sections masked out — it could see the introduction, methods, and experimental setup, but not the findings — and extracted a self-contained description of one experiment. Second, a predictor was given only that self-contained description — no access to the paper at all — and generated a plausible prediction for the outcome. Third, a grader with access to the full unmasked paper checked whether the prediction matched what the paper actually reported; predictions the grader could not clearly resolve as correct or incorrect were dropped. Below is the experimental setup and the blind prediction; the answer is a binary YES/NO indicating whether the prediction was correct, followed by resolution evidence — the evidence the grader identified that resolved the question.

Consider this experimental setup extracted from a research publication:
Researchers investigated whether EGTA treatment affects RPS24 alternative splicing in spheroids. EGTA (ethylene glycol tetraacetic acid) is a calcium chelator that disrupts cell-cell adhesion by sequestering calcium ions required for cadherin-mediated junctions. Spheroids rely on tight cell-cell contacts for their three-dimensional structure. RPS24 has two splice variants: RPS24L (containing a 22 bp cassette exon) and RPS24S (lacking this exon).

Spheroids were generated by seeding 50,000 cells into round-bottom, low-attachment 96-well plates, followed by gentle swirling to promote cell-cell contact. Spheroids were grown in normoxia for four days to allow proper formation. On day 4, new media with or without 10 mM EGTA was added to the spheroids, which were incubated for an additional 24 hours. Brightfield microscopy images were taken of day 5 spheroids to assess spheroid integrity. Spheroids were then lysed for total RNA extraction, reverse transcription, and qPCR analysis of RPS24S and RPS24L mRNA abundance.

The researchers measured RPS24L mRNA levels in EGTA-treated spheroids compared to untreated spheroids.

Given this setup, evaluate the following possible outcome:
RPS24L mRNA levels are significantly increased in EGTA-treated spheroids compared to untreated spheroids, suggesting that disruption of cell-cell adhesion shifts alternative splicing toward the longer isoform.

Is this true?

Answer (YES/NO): NO